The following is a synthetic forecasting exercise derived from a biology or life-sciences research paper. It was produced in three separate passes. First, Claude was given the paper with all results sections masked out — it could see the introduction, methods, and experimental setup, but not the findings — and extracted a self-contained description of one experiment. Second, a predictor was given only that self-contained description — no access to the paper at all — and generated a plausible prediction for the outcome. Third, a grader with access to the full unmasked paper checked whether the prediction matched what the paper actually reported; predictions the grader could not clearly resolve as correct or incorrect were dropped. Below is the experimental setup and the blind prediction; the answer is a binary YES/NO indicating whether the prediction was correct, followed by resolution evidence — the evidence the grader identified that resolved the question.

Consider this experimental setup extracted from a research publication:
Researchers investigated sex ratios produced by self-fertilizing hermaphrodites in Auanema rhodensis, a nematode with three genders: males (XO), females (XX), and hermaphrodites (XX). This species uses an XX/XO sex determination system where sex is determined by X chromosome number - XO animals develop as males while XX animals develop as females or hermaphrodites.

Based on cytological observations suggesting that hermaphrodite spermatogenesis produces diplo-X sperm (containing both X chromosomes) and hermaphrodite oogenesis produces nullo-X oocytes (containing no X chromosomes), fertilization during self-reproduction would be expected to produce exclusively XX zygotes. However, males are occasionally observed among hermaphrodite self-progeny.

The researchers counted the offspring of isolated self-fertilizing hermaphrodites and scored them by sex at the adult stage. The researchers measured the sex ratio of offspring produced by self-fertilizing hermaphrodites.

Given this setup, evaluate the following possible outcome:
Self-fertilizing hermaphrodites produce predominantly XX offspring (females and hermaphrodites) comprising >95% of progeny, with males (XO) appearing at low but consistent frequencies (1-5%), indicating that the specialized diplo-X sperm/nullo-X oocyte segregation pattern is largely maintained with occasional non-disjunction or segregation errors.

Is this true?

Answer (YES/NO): NO